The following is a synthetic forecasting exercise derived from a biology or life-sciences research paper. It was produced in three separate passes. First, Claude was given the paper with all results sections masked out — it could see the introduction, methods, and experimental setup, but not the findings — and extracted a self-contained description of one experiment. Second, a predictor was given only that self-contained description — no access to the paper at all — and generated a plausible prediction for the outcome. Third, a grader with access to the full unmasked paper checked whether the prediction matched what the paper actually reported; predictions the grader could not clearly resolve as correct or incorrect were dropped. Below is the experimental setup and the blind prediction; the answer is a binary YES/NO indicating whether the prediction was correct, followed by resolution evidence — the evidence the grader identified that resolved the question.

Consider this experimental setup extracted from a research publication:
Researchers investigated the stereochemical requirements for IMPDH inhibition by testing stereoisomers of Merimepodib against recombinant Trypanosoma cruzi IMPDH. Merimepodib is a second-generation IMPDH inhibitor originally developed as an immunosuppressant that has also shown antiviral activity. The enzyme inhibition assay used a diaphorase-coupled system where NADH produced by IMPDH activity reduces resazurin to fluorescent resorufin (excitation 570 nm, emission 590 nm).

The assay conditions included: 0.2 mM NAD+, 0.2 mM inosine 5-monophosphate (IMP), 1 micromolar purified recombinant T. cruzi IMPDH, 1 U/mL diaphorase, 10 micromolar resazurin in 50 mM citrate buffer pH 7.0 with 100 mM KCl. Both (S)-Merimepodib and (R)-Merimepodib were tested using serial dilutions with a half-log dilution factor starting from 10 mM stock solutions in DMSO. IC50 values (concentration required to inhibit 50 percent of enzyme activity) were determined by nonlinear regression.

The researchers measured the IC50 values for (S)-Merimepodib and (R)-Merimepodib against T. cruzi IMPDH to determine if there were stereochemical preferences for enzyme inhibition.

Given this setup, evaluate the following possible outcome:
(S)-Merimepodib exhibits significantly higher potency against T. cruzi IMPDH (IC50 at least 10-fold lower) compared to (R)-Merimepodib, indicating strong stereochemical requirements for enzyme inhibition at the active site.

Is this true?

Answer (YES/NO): NO